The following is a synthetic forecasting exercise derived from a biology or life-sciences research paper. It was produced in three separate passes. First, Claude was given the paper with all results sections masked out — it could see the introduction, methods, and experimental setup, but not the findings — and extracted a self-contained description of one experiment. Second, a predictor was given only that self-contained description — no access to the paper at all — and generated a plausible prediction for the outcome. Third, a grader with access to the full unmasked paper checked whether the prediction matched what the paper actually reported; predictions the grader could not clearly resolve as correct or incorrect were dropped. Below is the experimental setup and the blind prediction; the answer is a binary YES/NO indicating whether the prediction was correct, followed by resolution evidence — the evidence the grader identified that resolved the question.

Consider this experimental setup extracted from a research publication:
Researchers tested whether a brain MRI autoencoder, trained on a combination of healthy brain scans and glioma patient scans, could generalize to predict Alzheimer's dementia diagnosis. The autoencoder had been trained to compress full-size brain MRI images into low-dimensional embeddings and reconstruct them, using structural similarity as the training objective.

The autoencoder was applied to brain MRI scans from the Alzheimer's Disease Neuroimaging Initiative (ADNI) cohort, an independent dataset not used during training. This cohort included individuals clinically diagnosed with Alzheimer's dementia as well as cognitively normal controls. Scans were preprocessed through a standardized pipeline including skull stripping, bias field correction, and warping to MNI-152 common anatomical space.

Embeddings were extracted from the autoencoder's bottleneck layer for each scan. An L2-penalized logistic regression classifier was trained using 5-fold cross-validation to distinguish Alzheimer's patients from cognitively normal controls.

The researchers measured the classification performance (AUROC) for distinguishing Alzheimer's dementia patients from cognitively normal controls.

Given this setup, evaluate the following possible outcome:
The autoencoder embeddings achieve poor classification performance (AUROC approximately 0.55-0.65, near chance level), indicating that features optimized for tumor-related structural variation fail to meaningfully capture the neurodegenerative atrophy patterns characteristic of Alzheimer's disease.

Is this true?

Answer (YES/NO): NO